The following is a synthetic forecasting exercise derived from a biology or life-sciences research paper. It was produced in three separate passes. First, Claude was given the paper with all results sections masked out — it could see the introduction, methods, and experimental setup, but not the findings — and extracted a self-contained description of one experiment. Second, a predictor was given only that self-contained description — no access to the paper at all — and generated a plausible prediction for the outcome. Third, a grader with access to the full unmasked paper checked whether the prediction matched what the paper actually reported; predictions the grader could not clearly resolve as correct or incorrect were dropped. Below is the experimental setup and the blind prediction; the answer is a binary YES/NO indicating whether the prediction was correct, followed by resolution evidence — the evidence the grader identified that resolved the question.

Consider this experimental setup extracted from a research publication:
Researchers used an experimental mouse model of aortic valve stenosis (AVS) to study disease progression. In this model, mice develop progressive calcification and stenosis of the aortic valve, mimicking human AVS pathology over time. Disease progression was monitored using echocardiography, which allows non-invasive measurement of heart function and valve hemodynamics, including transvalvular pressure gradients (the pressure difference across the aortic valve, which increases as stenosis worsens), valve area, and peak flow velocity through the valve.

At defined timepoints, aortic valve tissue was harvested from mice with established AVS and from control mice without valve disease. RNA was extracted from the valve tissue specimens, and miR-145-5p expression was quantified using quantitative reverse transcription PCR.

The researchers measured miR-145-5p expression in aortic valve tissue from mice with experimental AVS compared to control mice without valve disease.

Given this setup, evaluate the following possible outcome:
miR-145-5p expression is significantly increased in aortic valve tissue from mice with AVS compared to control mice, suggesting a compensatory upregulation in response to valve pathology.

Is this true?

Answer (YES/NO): NO